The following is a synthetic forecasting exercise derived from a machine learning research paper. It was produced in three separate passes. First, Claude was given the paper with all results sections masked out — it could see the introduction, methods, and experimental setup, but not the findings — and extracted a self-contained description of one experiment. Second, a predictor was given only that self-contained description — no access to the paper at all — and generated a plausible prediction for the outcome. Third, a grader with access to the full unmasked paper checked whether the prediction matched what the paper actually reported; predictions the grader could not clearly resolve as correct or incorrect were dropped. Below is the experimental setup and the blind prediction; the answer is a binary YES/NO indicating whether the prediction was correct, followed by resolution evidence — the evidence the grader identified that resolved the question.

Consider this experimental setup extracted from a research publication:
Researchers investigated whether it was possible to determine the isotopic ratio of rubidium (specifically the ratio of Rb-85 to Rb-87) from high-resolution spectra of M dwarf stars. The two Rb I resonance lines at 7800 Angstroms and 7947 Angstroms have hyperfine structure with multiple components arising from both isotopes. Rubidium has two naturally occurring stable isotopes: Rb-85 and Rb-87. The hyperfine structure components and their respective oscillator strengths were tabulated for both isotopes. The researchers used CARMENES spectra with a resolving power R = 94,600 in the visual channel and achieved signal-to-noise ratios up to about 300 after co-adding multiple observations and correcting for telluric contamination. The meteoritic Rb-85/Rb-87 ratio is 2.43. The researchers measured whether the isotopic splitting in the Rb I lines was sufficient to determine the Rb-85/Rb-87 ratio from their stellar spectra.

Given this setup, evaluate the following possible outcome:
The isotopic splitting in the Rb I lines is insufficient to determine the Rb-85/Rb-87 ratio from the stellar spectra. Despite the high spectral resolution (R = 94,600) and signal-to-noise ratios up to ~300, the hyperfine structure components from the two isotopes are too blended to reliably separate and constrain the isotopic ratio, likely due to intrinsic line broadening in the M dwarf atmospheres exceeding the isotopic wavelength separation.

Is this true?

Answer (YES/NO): YES